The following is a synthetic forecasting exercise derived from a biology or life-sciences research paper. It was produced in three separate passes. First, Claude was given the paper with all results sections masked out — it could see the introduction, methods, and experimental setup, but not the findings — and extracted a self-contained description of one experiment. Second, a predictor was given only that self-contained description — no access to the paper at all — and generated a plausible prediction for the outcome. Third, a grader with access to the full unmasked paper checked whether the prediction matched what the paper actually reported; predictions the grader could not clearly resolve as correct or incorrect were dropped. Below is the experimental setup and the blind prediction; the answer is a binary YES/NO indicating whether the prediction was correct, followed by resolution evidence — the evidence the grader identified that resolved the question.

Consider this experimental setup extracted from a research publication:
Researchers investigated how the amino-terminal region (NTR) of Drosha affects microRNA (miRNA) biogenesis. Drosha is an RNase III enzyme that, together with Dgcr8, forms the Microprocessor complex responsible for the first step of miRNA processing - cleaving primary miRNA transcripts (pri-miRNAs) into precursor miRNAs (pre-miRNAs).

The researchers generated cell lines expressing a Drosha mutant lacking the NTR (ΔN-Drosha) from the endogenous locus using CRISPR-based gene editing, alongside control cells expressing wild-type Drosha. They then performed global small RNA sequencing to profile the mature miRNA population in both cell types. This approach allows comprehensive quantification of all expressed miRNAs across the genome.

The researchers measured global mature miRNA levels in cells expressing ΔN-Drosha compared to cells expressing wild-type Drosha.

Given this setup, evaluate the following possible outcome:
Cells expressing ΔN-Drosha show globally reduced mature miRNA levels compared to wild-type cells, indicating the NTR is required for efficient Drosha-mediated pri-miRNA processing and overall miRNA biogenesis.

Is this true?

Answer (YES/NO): YES